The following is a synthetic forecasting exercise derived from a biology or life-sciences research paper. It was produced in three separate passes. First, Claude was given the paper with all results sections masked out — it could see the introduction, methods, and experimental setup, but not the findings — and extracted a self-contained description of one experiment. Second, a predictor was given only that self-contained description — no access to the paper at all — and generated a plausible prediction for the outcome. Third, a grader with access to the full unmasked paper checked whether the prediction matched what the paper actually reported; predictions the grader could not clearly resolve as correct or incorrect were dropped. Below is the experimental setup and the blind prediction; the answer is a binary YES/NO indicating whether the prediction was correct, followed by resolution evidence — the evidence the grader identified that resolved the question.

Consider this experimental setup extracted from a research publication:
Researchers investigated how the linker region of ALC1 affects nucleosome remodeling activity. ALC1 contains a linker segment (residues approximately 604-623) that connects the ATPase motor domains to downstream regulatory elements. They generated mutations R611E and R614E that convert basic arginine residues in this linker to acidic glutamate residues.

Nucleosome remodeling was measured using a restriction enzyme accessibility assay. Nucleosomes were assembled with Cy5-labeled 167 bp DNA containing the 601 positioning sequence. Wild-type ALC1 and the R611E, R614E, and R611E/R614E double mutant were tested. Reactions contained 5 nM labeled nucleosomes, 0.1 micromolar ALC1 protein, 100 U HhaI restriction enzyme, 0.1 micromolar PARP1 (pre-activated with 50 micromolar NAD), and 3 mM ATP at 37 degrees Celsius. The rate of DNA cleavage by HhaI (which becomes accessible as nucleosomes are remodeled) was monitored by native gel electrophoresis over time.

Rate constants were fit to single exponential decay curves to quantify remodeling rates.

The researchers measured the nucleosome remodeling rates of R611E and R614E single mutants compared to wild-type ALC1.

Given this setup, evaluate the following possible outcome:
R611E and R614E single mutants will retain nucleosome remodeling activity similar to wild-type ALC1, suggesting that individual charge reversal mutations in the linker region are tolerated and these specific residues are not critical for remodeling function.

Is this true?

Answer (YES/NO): NO